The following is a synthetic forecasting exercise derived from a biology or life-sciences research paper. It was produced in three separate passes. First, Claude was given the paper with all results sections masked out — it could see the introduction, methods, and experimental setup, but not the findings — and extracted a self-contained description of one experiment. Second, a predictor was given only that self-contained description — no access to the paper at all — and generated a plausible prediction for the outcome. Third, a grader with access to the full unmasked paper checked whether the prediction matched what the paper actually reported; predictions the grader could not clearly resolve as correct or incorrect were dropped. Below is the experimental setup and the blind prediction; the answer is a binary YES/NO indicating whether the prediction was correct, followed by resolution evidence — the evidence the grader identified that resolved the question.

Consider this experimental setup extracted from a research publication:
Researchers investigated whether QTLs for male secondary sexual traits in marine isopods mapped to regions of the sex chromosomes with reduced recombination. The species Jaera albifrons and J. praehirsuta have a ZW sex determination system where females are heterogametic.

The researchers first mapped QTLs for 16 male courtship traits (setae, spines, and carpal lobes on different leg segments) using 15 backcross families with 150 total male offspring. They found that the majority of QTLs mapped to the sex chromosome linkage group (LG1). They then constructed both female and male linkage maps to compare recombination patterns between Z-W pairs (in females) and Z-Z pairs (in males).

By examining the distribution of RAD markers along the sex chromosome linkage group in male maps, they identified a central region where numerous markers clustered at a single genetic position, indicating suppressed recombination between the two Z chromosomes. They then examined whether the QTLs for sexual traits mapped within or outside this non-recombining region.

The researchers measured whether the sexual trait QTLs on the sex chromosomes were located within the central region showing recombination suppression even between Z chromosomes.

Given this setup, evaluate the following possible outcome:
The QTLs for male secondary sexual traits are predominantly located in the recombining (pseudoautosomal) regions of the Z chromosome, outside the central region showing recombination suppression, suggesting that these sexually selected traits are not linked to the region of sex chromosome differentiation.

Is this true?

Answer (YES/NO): NO